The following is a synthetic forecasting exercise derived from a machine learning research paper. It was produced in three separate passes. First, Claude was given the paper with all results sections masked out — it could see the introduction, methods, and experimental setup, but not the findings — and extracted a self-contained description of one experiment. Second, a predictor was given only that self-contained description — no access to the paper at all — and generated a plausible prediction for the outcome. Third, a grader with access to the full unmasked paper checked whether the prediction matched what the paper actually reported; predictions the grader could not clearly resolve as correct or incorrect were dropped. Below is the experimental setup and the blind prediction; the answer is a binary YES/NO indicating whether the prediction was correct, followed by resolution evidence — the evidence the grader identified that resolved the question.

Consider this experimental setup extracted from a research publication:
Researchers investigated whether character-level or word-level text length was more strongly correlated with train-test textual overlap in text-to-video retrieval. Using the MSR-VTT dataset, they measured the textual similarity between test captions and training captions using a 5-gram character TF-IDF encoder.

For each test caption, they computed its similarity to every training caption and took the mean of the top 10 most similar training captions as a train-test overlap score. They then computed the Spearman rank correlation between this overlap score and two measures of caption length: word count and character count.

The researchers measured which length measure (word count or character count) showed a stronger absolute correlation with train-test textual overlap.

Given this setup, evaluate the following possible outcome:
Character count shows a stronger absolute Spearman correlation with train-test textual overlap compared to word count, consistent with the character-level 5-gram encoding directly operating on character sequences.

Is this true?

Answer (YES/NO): YES